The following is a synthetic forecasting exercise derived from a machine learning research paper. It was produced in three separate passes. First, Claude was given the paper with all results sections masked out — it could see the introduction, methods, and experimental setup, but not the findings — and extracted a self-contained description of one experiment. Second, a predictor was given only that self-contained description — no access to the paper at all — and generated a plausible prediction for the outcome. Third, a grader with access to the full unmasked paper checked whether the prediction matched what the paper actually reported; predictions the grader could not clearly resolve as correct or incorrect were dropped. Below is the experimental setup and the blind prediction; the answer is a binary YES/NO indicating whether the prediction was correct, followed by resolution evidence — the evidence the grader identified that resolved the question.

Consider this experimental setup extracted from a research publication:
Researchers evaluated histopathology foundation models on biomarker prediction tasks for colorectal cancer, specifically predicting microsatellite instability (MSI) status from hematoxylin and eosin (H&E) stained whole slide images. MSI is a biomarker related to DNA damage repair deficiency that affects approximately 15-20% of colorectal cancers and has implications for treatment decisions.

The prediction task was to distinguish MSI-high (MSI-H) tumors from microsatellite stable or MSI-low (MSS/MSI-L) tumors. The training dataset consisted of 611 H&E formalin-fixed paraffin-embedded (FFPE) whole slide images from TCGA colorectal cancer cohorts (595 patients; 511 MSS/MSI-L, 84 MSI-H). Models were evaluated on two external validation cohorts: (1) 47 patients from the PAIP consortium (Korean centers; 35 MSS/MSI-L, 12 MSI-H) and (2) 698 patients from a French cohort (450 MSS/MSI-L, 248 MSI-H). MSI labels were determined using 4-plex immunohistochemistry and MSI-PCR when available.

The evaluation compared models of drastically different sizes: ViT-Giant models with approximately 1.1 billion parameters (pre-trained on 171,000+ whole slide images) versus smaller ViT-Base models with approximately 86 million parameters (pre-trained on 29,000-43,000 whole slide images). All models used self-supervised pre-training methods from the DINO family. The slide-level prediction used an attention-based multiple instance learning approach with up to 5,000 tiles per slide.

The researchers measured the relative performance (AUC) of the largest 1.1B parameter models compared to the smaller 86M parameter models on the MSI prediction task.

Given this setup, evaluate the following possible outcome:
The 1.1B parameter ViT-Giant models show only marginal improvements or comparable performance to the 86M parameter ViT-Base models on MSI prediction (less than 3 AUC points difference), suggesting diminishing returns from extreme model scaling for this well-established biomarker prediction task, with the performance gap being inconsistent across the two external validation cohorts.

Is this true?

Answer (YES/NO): NO